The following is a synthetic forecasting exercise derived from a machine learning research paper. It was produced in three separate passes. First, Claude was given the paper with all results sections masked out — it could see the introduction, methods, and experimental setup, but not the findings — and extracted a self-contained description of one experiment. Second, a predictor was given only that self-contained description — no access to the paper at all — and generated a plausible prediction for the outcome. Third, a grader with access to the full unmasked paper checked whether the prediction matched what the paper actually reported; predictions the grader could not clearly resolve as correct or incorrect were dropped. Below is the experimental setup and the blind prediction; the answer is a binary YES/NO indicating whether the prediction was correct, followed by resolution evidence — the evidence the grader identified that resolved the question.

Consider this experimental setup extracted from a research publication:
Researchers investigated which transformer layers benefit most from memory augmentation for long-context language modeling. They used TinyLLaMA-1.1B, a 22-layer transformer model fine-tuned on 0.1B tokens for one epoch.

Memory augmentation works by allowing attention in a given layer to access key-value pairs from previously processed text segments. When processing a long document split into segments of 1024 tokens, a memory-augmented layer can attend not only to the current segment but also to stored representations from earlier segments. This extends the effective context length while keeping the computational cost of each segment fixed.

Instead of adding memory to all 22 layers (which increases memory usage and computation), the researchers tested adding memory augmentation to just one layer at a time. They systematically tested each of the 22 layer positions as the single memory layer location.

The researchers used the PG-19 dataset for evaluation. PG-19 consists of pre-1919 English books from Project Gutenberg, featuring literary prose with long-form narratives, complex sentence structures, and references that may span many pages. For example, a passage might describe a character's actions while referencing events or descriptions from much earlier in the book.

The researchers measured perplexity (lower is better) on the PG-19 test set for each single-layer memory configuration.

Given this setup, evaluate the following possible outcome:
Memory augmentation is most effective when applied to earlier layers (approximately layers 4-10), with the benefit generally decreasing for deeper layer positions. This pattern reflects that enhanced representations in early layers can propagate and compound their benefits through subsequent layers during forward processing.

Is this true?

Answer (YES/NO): NO